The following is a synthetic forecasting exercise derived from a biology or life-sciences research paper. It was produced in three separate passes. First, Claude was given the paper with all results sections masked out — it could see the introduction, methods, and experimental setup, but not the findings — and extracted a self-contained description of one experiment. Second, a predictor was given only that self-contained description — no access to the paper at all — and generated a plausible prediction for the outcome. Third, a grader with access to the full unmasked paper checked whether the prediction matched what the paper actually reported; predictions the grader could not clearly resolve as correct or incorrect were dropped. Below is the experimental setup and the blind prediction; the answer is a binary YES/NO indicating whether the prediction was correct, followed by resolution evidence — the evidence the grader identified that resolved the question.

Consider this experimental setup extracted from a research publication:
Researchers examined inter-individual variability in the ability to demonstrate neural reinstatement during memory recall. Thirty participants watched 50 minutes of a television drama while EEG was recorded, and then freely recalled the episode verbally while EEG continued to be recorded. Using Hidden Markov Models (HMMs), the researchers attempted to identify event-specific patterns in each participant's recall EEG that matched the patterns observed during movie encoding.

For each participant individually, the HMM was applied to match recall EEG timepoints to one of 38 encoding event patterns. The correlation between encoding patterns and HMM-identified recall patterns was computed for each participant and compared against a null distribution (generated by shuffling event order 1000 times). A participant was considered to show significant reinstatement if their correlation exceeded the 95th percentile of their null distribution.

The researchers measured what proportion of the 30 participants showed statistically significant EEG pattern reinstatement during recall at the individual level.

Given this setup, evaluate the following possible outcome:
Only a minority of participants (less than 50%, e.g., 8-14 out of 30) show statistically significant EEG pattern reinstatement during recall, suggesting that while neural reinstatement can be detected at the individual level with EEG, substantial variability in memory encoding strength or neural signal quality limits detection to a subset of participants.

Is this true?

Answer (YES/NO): NO